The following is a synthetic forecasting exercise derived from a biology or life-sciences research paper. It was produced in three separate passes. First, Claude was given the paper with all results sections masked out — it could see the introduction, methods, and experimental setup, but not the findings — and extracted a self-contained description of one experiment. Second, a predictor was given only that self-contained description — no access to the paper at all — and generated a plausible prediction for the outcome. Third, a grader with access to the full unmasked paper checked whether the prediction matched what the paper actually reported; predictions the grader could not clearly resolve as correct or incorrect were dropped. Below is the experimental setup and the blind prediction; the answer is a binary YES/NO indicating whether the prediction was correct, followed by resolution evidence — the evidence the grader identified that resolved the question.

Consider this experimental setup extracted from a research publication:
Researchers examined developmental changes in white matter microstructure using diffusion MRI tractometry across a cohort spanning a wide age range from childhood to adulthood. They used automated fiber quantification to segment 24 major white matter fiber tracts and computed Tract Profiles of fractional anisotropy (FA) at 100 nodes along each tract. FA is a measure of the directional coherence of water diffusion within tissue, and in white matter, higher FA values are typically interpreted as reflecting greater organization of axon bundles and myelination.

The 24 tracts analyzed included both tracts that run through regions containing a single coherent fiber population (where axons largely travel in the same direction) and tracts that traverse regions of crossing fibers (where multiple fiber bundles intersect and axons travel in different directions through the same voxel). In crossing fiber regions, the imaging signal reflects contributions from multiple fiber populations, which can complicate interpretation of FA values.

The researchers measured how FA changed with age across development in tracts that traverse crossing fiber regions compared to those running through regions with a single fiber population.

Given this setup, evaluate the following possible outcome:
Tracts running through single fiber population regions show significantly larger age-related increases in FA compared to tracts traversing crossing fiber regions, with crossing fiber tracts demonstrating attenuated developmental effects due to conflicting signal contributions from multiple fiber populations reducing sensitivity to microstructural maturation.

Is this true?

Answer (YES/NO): NO